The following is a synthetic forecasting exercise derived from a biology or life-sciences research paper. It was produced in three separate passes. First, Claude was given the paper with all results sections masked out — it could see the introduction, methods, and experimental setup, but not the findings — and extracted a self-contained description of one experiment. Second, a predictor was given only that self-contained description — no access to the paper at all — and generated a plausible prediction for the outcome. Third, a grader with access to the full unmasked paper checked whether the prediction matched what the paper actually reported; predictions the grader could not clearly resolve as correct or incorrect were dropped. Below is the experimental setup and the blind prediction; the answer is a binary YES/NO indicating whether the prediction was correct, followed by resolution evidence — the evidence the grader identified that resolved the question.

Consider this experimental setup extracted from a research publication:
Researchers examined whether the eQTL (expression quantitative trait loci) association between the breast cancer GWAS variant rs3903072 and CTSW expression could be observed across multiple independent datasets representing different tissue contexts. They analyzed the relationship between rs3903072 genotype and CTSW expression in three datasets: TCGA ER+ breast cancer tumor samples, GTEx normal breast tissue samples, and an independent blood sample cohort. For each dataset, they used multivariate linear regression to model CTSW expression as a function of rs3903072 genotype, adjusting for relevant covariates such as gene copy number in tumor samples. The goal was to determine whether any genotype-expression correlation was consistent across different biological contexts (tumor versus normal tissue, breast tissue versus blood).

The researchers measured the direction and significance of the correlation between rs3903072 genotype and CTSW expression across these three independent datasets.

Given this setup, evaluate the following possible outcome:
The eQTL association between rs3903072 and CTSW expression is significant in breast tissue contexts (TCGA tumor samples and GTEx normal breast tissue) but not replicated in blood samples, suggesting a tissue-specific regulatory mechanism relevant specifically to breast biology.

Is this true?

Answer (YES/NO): NO